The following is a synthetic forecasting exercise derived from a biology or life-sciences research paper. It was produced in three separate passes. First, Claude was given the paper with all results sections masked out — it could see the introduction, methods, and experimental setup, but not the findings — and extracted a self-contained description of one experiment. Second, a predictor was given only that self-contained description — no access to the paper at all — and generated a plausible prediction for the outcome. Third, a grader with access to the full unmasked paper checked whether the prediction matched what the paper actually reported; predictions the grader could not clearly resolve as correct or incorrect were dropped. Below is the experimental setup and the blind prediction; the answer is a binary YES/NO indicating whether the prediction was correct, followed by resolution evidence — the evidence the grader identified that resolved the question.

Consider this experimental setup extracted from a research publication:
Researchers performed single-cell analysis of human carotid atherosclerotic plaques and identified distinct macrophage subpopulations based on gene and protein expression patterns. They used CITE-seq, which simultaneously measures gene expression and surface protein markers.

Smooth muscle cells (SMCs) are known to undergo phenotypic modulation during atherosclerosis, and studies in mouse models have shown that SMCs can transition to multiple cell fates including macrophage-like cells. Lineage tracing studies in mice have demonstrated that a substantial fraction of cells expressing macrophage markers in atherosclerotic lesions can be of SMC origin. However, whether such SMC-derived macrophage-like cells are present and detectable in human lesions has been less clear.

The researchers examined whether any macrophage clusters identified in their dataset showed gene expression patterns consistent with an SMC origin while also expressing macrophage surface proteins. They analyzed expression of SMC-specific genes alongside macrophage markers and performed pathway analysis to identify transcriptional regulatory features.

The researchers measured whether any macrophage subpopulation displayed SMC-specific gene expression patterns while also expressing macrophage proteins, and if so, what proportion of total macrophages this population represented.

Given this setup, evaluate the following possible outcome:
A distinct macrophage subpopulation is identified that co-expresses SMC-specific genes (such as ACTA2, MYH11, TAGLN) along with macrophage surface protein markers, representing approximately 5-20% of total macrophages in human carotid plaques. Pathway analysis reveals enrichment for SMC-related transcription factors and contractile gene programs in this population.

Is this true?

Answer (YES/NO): YES